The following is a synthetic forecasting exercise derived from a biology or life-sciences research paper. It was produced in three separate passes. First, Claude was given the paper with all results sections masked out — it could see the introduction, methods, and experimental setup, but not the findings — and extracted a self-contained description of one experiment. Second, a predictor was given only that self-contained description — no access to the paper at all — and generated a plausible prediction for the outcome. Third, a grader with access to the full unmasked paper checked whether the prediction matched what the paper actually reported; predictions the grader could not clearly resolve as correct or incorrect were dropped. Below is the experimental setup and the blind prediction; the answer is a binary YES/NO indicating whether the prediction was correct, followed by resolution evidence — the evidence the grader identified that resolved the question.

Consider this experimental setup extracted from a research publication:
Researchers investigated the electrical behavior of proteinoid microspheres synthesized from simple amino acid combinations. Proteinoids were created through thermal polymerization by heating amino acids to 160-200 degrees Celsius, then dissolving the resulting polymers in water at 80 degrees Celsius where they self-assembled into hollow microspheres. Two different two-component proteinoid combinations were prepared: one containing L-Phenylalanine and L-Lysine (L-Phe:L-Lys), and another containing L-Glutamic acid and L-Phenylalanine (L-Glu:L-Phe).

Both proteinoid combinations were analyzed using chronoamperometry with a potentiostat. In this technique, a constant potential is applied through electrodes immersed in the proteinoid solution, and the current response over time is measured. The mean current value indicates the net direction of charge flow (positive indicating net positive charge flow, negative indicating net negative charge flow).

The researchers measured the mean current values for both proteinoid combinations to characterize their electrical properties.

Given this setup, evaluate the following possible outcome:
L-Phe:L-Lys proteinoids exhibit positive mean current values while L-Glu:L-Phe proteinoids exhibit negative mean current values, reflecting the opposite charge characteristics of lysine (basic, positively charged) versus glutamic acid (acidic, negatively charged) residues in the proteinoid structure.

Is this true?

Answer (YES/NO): YES